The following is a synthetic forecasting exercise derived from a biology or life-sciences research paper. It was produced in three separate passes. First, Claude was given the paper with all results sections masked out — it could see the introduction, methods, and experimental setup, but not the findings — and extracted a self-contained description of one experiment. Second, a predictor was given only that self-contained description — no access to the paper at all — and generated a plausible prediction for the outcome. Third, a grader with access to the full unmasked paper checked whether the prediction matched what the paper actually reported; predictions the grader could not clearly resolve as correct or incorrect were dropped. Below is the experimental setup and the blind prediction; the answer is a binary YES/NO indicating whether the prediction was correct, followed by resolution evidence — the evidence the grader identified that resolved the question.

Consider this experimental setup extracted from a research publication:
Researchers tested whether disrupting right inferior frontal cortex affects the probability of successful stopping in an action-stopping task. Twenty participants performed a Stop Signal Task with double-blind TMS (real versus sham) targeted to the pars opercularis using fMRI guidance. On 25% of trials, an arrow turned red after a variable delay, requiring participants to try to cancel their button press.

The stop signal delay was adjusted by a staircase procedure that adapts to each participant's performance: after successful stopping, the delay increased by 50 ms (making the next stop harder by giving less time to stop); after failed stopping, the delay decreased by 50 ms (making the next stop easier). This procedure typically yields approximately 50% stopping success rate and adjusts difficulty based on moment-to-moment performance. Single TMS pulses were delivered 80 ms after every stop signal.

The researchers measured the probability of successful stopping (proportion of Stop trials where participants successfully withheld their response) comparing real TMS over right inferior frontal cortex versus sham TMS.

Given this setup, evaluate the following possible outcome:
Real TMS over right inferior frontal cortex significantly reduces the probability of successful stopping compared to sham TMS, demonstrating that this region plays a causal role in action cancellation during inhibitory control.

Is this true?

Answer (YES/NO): NO